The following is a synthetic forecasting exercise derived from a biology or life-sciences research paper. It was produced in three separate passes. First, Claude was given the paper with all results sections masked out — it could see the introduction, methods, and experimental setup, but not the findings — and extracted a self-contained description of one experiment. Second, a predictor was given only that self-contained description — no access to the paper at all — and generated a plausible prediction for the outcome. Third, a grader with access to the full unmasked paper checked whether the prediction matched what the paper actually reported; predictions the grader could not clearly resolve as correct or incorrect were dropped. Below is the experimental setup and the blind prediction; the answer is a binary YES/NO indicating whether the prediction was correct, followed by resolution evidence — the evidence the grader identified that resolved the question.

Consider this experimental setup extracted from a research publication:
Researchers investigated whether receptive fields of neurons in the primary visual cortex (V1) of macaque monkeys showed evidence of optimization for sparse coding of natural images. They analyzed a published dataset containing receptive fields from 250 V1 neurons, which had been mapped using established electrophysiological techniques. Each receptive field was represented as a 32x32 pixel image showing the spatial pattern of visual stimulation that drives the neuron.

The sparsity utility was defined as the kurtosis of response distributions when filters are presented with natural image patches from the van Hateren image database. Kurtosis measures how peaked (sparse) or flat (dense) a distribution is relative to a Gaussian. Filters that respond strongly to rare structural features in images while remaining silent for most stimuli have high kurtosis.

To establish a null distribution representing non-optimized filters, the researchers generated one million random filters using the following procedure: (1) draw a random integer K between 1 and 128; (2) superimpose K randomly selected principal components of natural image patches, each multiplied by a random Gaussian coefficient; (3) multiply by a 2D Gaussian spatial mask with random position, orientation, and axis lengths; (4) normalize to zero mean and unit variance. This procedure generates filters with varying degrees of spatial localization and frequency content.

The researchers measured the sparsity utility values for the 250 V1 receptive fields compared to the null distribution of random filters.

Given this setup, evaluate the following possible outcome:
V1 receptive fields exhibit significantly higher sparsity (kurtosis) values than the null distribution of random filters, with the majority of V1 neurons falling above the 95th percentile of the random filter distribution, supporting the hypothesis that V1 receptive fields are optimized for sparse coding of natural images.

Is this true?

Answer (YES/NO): YES